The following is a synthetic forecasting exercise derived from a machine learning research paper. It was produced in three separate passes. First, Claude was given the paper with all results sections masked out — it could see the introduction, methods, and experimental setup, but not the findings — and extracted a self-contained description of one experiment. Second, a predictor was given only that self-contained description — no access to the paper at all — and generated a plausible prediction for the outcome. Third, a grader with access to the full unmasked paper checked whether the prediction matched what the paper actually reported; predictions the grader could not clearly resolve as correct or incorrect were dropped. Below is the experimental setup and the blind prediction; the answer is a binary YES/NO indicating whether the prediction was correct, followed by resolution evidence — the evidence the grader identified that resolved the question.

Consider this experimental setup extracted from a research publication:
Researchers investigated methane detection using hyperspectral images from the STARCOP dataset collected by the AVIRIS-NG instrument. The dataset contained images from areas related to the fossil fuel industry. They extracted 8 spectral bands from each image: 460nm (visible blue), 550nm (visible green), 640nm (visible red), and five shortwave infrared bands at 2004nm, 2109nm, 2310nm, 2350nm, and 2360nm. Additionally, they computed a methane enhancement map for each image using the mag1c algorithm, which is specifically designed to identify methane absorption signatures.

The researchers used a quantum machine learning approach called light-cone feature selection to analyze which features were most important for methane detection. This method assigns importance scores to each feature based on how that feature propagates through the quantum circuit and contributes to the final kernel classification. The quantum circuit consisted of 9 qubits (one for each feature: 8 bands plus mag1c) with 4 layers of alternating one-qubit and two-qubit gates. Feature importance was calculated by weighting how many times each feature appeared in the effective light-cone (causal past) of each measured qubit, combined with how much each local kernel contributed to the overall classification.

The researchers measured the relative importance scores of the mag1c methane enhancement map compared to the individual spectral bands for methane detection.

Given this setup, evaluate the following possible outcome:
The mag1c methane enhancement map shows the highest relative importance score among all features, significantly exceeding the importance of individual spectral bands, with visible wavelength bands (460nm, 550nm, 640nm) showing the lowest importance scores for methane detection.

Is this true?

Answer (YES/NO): NO